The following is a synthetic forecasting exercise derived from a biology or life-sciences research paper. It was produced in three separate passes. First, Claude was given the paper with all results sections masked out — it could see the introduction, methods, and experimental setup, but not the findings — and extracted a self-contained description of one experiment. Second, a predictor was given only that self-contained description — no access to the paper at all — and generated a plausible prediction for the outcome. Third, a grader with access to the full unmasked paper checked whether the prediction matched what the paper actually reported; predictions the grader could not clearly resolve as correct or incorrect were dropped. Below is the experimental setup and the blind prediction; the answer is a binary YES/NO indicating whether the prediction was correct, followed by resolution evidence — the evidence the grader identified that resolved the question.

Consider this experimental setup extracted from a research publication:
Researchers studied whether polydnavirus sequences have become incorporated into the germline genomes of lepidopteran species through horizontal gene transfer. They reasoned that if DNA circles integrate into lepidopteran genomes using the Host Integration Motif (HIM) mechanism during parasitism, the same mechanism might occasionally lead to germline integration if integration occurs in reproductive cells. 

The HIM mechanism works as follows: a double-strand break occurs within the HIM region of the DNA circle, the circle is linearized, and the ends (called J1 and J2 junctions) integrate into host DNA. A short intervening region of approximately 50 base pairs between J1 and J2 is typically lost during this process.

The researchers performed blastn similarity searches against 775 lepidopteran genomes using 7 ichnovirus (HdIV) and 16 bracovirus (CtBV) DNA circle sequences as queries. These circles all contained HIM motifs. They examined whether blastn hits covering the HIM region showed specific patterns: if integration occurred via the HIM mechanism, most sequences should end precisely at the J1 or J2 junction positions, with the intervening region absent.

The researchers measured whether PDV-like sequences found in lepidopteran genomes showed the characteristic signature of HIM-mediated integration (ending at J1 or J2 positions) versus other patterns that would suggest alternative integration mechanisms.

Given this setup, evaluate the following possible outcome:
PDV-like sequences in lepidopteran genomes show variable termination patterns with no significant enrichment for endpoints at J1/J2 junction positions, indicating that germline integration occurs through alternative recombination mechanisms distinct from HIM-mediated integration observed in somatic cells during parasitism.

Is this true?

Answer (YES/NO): NO